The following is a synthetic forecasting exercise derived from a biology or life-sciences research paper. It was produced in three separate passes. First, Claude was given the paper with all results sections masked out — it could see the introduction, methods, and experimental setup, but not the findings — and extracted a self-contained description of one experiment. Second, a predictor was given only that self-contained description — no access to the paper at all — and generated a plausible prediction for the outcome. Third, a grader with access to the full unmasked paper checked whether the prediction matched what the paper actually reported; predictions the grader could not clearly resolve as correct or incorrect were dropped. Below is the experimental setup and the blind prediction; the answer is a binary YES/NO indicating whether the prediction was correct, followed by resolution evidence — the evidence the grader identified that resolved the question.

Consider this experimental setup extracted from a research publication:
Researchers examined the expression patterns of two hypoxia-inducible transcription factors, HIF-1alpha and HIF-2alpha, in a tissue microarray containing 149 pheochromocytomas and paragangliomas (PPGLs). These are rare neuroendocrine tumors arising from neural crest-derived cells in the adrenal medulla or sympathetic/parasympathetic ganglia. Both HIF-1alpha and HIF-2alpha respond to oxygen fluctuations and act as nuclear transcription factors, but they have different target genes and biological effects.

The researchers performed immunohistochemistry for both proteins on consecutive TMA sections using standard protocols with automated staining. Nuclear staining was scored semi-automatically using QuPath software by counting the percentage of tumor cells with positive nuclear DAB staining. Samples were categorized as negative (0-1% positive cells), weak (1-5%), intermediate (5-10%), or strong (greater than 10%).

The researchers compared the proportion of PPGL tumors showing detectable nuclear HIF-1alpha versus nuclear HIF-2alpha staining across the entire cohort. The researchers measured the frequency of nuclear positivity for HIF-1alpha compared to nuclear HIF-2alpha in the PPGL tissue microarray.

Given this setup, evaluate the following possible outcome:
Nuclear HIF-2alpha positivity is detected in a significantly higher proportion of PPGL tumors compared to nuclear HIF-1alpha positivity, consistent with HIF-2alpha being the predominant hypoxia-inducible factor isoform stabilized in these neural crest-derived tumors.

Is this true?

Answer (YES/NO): NO